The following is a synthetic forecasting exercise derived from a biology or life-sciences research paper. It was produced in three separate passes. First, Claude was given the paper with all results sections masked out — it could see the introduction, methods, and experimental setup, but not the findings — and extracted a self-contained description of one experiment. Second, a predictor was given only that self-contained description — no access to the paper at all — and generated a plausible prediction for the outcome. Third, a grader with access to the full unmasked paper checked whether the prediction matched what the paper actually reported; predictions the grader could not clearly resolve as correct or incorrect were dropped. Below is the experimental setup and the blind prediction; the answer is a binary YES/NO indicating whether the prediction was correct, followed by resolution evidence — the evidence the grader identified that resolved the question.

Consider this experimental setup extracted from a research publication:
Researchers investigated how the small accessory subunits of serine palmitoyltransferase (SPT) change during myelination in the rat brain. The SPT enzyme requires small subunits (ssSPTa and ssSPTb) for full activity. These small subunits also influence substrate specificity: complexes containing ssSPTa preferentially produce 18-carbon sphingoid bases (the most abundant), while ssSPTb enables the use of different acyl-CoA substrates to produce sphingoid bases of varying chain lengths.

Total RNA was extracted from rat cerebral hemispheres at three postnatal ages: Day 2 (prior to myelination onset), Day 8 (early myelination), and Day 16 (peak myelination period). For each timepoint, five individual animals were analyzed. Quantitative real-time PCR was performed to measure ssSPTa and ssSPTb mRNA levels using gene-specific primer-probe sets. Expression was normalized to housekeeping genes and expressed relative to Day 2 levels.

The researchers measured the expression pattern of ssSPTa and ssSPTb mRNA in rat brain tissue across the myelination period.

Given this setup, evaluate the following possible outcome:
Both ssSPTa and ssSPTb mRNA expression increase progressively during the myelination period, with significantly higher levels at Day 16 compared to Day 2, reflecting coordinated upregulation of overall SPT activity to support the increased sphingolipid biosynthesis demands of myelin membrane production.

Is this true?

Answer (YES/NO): NO